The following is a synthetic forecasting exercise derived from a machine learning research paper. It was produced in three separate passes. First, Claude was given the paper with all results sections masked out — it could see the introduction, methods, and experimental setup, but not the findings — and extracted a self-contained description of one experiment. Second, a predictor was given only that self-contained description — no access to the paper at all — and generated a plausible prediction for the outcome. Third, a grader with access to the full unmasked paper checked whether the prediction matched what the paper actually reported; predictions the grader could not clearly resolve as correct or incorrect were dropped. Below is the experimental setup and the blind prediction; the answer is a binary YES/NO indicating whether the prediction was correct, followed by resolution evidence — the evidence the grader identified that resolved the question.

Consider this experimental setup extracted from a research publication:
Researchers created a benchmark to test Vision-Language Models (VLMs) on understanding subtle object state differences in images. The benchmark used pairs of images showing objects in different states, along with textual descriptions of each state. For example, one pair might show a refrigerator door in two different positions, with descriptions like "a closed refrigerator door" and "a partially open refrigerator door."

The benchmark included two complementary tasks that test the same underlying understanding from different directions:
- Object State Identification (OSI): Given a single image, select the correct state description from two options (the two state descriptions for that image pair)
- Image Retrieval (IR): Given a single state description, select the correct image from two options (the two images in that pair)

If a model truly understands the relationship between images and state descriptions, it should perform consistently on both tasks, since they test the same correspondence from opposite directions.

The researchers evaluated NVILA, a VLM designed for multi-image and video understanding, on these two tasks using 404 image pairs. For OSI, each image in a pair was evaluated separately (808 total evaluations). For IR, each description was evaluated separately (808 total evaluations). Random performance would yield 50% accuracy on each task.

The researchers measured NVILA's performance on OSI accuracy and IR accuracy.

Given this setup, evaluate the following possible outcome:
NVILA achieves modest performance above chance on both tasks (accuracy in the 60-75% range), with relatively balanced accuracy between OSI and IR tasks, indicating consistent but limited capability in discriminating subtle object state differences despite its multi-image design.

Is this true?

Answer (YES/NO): NO